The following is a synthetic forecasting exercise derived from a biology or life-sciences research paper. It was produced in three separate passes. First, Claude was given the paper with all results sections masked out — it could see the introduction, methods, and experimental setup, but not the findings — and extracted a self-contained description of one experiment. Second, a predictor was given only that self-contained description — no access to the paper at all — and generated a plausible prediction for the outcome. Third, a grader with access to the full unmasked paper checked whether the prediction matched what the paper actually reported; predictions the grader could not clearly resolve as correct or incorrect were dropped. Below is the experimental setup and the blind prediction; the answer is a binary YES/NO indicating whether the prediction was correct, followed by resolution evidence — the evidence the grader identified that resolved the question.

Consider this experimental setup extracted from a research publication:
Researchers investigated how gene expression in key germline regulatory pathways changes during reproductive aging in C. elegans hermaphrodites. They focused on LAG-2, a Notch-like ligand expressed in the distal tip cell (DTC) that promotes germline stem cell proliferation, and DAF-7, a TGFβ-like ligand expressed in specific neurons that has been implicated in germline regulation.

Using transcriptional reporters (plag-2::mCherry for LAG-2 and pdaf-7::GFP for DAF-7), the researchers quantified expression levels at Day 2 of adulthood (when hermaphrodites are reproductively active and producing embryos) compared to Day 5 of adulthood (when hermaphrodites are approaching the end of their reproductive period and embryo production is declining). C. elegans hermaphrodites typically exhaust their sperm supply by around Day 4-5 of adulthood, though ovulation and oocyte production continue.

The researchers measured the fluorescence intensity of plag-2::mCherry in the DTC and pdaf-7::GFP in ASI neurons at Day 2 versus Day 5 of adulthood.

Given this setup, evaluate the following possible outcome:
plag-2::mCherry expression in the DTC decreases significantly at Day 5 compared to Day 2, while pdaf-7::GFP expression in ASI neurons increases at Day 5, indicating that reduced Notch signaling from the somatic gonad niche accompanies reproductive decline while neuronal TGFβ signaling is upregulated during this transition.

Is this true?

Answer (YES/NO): NO